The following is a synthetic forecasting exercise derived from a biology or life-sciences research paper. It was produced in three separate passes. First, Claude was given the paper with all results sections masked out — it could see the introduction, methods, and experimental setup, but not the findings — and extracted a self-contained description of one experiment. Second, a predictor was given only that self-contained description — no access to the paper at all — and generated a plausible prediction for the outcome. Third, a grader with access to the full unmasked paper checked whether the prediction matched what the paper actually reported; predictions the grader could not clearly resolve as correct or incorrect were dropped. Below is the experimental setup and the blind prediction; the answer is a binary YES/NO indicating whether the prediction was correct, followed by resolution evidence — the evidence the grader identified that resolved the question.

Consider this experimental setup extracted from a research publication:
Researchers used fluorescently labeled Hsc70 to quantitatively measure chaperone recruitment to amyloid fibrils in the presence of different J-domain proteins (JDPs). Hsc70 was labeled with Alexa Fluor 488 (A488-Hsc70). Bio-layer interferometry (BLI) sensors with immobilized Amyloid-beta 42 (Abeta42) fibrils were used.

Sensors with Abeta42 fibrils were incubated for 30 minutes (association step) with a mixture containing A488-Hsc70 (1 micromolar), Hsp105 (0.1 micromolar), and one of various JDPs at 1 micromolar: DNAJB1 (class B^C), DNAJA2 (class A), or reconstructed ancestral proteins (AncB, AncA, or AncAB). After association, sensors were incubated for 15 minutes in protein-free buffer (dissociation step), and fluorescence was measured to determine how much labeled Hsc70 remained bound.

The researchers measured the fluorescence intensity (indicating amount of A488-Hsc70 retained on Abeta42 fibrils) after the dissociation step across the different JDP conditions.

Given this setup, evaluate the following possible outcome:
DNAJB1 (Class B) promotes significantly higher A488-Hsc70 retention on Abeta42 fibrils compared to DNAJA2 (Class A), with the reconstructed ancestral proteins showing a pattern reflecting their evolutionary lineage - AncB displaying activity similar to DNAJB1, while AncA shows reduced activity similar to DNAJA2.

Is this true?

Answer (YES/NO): YES